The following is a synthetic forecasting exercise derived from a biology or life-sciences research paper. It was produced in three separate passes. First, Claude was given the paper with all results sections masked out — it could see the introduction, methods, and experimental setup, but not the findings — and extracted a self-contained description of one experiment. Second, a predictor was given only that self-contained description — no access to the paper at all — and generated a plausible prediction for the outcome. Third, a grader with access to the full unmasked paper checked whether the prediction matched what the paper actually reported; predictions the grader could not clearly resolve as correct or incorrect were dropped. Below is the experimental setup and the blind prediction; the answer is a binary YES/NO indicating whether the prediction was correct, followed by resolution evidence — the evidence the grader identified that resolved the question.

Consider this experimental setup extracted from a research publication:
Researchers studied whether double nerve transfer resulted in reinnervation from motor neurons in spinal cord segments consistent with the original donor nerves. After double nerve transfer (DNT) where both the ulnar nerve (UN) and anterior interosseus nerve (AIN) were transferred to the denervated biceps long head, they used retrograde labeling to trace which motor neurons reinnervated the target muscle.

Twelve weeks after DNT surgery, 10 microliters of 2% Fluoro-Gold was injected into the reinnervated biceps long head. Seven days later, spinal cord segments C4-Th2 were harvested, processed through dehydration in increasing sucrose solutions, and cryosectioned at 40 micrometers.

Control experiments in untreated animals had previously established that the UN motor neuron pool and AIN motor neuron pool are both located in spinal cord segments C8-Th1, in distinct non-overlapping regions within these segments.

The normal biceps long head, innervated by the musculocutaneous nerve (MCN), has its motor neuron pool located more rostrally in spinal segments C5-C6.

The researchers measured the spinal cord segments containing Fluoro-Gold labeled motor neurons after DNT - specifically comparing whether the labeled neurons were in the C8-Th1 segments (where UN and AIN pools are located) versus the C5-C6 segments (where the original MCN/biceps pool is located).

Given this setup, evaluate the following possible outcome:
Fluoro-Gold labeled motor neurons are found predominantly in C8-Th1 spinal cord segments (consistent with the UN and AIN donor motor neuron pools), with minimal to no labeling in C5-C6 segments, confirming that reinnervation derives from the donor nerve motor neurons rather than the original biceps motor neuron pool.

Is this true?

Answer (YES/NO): YES